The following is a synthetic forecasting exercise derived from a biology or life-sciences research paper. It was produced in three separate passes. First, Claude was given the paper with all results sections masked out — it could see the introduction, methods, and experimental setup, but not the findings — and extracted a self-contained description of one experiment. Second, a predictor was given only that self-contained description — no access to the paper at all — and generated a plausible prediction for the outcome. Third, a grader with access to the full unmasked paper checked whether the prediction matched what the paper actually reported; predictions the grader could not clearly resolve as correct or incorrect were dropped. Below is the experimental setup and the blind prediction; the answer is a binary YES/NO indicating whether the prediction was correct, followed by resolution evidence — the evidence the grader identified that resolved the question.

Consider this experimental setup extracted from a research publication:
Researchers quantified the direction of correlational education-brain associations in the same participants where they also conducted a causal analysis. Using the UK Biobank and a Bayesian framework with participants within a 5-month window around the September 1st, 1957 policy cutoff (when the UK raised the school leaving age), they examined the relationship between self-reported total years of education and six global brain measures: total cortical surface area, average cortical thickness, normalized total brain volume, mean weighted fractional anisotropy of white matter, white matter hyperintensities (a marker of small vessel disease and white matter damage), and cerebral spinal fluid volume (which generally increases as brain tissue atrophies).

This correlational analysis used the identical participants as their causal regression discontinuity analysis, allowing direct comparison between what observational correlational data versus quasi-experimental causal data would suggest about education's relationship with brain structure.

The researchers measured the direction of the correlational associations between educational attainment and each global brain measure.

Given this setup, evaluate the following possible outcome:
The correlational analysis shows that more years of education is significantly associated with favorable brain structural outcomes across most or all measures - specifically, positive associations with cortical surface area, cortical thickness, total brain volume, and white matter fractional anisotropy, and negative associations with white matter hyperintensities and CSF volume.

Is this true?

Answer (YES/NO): NO